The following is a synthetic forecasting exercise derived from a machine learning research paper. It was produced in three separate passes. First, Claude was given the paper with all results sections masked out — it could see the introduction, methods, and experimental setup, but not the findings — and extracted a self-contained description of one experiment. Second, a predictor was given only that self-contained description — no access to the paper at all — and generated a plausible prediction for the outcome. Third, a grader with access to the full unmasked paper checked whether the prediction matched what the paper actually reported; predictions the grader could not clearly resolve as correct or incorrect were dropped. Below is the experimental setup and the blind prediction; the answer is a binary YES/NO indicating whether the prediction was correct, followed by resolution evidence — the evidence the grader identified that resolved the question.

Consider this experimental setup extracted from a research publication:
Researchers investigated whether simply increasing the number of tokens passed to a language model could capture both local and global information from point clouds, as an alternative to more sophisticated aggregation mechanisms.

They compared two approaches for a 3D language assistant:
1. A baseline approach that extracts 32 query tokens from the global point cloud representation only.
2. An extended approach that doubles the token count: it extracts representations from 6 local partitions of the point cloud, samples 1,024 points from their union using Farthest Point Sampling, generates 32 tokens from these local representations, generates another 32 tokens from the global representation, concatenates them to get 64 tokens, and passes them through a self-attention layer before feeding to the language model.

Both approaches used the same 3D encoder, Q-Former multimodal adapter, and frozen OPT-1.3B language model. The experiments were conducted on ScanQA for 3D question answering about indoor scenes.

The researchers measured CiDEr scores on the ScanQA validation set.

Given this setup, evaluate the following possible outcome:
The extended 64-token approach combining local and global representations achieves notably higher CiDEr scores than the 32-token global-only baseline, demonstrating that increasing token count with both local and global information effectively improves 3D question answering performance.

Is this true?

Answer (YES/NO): NO